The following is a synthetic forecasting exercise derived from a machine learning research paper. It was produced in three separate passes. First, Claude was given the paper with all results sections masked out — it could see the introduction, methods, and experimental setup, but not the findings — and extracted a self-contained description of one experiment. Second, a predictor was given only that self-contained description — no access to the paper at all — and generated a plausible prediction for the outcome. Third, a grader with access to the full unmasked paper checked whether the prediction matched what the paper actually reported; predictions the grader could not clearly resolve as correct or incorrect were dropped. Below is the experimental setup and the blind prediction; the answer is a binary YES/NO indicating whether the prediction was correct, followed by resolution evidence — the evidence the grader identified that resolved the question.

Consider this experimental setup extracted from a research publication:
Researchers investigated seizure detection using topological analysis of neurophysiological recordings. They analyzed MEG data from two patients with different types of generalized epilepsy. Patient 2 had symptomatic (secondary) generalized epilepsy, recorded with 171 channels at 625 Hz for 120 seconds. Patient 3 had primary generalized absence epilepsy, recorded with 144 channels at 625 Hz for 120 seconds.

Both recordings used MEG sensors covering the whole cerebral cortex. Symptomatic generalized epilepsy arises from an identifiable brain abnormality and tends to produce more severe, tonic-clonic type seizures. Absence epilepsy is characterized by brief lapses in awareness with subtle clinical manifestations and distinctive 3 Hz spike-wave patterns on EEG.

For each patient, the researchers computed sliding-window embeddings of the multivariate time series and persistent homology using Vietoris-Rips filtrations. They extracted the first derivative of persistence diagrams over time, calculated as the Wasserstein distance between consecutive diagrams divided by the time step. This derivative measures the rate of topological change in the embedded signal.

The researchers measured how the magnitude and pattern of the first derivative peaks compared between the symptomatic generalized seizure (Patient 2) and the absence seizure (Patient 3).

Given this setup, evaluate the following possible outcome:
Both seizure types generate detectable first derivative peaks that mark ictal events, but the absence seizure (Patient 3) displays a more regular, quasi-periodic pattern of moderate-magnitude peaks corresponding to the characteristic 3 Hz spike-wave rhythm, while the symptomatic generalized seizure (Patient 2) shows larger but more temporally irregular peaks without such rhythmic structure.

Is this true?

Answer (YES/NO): NO